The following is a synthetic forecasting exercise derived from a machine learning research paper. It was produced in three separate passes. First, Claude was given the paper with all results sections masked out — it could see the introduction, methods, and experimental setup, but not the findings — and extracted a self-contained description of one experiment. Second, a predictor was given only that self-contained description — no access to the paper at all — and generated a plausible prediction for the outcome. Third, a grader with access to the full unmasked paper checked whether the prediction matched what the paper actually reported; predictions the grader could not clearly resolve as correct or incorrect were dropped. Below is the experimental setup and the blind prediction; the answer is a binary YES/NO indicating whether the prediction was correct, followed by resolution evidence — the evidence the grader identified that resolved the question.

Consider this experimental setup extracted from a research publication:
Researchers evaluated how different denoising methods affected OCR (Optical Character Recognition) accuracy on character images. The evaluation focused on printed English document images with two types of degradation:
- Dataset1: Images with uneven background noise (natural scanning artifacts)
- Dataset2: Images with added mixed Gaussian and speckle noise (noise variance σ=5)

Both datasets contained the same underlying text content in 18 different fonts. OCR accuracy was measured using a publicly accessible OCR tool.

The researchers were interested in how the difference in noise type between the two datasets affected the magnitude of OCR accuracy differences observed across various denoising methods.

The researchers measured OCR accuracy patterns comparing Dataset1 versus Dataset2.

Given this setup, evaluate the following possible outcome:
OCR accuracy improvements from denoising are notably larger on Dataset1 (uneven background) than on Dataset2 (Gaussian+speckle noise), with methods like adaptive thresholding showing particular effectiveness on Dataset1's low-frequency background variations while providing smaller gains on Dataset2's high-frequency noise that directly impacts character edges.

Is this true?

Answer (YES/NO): NO